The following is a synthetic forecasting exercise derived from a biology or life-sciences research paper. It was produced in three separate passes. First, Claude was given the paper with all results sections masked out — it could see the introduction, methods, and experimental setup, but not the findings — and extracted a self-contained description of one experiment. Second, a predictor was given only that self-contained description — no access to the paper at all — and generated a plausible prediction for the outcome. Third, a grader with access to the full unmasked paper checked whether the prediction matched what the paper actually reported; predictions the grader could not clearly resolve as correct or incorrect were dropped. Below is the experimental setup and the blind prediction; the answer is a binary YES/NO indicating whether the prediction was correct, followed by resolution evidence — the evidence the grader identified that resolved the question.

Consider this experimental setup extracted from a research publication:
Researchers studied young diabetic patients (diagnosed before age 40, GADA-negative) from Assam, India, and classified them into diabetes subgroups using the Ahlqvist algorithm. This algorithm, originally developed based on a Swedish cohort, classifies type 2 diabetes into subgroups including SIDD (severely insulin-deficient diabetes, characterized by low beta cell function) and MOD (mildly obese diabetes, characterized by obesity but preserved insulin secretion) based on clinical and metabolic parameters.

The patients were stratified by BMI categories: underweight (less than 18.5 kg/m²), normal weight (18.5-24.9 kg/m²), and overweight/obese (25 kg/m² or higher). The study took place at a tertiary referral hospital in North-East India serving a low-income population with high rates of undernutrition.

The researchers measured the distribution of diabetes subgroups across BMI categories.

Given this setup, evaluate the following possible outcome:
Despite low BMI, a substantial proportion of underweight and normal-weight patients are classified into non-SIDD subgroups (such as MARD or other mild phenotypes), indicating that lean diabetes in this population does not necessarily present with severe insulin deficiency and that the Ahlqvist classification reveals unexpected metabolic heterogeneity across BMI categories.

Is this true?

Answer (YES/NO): NO